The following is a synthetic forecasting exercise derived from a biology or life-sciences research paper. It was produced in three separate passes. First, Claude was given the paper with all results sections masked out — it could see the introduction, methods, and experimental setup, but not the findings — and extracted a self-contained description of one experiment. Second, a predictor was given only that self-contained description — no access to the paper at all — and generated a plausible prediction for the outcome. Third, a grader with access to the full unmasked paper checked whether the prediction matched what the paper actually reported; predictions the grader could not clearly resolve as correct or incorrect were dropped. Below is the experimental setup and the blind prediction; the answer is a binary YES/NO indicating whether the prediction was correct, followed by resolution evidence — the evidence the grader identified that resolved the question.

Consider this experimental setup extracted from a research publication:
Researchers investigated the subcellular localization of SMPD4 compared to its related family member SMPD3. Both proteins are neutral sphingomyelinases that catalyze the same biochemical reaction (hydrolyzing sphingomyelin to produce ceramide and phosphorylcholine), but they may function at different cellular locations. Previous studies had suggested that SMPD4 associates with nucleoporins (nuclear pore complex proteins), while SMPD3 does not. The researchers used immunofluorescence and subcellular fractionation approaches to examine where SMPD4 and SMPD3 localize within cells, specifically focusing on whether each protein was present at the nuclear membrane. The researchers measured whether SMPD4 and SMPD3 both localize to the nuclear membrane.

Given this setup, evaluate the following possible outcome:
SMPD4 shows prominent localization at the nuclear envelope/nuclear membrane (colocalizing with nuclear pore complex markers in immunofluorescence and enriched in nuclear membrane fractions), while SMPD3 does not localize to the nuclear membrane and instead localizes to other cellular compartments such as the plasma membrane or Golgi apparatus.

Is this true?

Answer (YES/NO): NO